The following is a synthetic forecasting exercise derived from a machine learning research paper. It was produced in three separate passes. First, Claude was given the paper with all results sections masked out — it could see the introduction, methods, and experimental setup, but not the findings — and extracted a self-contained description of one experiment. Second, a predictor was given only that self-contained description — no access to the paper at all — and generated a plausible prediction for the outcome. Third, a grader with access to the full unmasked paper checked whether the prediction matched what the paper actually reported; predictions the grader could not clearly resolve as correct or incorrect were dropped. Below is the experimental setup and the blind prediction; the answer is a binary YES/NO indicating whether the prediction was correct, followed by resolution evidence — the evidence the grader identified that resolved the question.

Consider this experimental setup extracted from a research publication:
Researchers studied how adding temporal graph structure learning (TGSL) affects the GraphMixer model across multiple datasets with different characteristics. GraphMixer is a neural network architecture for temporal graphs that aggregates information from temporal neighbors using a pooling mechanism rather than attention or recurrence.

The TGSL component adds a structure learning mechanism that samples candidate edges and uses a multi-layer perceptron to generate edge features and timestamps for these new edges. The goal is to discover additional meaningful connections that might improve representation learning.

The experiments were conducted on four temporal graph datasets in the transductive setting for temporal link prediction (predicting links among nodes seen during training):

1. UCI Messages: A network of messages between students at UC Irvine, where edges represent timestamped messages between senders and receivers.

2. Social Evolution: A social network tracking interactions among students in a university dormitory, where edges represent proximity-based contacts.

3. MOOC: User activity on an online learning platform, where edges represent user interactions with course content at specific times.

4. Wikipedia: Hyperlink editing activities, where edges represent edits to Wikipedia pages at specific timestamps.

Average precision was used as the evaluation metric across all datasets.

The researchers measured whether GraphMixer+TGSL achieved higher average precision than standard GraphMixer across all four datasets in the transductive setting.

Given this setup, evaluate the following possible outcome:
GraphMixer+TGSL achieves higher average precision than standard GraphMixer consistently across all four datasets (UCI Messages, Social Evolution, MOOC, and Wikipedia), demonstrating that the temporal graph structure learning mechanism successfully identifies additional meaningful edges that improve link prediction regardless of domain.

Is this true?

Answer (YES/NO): NO